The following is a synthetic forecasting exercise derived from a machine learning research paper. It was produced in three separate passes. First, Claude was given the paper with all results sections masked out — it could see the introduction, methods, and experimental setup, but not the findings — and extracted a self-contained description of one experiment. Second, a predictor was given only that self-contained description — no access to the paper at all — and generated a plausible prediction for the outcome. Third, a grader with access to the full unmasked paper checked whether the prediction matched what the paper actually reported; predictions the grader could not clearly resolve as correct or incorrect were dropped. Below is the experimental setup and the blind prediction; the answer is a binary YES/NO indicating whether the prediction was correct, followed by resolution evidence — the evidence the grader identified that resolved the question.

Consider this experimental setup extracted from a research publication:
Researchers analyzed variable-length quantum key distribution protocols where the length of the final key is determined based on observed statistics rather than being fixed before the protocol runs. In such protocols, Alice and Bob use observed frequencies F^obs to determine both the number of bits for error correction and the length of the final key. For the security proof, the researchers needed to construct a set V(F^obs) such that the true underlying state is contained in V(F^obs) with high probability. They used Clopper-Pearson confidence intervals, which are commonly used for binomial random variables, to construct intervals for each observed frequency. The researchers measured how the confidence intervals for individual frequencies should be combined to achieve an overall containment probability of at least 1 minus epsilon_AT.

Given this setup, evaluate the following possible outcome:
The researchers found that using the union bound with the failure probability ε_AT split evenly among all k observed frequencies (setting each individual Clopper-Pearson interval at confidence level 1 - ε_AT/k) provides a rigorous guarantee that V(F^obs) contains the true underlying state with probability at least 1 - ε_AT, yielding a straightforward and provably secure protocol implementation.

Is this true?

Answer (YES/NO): YES